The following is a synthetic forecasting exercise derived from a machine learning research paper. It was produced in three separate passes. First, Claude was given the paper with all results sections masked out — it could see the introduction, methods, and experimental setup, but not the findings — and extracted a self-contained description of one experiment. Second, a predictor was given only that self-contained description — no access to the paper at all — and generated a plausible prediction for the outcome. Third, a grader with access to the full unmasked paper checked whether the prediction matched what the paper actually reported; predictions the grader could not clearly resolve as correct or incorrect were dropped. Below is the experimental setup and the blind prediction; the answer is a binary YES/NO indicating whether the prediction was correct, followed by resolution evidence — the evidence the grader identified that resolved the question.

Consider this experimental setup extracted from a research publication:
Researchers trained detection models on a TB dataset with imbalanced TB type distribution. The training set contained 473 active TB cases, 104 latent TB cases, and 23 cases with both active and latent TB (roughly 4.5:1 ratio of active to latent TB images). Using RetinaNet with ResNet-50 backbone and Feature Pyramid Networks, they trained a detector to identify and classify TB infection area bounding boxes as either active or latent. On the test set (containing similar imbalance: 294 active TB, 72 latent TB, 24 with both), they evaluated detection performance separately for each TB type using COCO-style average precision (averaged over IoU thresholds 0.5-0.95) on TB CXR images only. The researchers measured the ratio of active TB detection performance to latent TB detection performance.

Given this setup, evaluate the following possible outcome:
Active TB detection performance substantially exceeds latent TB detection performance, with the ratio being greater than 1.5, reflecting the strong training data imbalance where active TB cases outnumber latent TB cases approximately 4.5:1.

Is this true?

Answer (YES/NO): YES